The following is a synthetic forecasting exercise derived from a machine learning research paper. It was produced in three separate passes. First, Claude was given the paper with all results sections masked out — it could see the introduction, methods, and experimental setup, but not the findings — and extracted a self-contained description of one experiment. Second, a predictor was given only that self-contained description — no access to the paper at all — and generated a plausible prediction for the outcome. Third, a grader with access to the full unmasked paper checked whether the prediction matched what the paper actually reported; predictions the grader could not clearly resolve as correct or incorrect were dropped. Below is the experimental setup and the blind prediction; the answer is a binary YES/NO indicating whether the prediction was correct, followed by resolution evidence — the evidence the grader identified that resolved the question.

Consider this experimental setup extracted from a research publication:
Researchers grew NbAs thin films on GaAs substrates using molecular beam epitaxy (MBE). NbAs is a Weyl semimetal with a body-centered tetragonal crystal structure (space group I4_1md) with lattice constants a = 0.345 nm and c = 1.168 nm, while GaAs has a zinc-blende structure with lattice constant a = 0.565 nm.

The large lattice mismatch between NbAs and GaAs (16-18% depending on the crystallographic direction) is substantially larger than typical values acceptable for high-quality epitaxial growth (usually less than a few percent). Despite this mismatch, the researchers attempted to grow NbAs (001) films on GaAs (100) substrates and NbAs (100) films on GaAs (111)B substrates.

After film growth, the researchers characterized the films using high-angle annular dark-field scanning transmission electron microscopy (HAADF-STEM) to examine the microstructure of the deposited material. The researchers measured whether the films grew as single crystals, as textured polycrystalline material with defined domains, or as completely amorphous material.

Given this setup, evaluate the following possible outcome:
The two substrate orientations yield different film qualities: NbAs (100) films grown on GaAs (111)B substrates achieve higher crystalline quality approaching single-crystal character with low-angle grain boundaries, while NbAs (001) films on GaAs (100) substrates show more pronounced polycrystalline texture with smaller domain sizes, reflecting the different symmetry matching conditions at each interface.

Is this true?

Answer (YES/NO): NO